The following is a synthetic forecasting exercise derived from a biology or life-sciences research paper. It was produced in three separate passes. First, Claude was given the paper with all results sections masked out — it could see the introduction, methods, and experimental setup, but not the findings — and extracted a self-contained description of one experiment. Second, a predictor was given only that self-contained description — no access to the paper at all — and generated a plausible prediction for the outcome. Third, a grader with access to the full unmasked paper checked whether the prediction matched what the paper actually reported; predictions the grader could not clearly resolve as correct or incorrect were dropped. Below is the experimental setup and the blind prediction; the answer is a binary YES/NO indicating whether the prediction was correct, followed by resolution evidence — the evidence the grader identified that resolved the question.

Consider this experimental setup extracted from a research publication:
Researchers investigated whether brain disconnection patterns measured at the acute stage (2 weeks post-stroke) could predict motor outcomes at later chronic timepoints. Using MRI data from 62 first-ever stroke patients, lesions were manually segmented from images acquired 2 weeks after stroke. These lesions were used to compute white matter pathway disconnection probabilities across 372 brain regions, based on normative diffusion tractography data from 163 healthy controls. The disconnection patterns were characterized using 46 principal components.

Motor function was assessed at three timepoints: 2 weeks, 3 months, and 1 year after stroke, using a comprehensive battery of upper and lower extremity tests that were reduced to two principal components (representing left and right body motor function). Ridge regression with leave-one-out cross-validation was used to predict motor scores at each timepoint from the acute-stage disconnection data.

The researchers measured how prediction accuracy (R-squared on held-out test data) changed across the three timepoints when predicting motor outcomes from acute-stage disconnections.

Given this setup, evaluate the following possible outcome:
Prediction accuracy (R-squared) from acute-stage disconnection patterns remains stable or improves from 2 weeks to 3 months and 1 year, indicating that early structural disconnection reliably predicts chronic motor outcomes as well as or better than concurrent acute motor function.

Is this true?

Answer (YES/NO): NO